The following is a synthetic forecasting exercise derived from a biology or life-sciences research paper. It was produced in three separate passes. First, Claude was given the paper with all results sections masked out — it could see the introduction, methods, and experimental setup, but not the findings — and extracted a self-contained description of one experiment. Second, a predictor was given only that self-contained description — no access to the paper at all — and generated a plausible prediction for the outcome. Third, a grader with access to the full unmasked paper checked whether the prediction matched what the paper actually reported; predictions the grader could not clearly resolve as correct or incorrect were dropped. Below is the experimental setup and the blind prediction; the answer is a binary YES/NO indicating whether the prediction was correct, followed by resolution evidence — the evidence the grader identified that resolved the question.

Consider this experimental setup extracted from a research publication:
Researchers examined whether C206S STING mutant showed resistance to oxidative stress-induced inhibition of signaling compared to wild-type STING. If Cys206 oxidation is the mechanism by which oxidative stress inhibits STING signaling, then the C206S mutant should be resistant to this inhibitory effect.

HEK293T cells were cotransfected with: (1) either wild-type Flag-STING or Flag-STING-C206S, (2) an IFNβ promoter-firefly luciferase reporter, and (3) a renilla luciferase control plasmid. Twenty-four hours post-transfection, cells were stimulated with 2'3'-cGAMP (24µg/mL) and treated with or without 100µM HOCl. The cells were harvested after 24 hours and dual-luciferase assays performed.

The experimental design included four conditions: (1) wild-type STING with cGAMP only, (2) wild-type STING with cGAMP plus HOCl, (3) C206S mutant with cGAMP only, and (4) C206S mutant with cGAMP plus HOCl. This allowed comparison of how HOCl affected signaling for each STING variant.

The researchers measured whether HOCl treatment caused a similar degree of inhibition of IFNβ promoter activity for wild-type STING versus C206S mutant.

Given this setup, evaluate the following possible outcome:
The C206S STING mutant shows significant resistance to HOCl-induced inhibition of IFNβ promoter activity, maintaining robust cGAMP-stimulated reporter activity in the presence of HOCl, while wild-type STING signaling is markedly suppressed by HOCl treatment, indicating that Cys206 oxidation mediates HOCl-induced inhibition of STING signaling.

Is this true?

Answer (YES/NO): YES